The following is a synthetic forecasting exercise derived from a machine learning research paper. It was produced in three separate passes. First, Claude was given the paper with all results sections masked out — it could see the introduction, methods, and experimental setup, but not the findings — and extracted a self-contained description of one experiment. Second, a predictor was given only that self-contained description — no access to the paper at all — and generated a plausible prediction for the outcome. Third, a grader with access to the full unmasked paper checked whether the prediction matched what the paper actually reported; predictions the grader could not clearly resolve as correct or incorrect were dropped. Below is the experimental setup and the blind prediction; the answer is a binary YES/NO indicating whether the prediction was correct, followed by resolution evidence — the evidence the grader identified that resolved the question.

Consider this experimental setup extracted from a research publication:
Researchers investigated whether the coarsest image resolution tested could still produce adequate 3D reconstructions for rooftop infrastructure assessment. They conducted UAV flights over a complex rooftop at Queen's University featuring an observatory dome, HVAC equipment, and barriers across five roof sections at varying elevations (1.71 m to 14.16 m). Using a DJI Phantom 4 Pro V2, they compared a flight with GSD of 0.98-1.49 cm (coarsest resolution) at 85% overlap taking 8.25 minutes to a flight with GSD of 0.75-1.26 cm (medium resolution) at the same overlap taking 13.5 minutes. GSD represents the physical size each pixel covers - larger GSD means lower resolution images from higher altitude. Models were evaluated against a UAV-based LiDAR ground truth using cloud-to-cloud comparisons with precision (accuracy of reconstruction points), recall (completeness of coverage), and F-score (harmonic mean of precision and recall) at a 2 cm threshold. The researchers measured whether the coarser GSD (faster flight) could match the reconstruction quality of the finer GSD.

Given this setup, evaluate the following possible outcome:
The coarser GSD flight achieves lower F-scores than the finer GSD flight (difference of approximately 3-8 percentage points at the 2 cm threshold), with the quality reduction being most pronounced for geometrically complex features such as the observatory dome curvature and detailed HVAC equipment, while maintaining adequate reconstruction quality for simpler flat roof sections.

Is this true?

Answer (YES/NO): NO